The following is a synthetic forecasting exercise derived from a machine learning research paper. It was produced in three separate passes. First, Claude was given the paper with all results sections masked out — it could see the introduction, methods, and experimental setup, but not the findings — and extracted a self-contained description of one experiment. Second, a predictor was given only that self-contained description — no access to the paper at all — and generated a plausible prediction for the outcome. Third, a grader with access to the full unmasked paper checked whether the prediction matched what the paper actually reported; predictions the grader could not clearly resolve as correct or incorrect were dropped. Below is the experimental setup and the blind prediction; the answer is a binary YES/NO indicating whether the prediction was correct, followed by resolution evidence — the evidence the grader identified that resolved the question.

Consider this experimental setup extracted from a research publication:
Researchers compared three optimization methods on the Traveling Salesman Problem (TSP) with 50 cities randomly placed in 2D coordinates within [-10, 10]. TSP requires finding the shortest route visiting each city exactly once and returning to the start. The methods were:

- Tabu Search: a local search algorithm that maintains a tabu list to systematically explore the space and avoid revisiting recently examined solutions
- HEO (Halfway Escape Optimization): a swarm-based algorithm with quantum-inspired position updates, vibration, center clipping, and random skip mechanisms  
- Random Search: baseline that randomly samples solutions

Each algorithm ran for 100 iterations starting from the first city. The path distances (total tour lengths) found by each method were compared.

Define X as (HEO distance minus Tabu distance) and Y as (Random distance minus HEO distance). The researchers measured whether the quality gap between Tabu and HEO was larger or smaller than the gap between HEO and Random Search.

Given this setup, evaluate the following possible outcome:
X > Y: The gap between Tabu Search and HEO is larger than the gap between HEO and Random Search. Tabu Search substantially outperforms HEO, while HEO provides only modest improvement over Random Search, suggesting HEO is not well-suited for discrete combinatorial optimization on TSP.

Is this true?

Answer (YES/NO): NO